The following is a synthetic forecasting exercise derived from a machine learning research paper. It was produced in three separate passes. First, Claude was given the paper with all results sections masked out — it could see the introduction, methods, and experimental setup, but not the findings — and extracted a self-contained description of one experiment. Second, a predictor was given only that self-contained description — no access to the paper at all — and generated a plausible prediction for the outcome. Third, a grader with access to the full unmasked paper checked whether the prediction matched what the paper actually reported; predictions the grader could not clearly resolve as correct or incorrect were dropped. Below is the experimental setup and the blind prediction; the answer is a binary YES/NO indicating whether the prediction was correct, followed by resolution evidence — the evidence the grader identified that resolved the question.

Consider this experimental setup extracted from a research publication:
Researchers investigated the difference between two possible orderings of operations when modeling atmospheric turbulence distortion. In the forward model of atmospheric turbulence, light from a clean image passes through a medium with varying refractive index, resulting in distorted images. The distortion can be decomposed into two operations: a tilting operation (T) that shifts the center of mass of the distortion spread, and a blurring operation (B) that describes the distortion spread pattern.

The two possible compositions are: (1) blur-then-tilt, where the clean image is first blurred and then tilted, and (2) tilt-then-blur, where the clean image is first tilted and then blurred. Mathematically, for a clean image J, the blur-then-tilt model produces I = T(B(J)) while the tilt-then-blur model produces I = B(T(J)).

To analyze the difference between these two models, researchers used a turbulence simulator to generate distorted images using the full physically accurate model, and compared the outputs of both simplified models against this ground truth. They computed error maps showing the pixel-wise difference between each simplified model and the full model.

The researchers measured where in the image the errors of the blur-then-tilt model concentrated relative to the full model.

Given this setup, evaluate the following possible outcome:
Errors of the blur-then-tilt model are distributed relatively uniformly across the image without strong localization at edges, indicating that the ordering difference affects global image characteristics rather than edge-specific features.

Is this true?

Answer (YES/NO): NO